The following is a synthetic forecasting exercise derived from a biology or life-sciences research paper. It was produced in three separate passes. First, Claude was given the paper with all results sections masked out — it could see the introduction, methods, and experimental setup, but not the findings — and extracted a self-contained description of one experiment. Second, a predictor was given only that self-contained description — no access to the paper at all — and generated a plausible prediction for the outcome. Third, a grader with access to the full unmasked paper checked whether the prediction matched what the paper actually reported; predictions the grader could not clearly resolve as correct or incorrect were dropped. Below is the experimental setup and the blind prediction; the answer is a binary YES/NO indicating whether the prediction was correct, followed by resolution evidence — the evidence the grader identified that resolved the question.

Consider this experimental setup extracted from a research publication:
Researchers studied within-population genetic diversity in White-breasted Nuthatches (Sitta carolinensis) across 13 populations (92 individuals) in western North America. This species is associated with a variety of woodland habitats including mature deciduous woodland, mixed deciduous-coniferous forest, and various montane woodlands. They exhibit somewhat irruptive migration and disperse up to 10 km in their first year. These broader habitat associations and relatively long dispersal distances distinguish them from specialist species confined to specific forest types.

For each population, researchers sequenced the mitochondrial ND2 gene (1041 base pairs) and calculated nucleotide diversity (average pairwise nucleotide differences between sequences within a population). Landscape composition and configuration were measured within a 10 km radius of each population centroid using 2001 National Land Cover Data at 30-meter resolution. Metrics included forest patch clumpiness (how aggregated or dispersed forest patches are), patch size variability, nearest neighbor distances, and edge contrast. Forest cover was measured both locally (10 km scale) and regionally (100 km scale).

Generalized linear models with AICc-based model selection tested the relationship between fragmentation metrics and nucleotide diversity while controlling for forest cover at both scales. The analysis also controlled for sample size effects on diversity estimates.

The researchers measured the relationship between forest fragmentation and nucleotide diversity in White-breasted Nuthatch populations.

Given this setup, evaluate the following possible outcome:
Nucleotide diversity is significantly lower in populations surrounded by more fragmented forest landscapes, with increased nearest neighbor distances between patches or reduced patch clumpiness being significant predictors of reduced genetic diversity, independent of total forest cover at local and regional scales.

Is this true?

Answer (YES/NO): NO